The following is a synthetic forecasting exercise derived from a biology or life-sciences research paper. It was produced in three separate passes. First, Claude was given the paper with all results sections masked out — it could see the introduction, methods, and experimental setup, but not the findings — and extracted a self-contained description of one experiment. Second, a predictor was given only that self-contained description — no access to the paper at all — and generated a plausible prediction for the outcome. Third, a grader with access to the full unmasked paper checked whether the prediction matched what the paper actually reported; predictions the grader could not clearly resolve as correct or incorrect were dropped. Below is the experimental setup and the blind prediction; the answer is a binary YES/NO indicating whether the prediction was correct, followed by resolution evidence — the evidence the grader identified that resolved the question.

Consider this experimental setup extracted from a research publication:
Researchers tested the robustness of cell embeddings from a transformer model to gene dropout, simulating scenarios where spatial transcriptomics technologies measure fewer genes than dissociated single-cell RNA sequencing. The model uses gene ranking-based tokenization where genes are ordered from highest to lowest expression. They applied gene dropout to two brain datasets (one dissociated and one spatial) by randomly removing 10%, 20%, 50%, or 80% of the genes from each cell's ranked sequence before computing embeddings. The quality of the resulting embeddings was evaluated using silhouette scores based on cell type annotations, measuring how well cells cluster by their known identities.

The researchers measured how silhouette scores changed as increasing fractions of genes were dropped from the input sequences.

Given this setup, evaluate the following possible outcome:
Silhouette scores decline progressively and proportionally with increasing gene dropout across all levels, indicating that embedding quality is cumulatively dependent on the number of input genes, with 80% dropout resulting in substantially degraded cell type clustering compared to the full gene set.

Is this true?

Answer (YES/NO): NO